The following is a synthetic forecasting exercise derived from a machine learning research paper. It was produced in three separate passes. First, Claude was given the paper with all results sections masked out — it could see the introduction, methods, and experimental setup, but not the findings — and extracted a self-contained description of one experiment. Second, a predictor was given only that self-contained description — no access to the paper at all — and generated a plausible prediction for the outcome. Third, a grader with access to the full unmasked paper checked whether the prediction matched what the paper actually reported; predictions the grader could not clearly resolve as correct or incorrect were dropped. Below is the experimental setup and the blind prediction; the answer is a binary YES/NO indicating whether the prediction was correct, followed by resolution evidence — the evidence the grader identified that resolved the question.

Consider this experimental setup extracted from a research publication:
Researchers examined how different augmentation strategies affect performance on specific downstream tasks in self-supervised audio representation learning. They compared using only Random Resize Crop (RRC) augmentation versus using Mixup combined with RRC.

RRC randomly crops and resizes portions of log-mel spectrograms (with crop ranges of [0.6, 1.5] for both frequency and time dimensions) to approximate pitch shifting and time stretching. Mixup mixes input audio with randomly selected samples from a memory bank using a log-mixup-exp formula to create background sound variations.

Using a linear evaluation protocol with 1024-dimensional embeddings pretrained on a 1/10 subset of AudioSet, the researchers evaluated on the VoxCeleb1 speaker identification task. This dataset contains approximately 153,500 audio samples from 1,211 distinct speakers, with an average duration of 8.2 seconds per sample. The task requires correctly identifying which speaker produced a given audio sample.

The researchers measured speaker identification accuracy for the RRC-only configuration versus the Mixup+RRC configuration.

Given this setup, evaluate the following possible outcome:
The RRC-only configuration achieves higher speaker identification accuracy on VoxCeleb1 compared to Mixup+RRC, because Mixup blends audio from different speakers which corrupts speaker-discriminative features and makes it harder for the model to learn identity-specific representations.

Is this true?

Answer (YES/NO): YES